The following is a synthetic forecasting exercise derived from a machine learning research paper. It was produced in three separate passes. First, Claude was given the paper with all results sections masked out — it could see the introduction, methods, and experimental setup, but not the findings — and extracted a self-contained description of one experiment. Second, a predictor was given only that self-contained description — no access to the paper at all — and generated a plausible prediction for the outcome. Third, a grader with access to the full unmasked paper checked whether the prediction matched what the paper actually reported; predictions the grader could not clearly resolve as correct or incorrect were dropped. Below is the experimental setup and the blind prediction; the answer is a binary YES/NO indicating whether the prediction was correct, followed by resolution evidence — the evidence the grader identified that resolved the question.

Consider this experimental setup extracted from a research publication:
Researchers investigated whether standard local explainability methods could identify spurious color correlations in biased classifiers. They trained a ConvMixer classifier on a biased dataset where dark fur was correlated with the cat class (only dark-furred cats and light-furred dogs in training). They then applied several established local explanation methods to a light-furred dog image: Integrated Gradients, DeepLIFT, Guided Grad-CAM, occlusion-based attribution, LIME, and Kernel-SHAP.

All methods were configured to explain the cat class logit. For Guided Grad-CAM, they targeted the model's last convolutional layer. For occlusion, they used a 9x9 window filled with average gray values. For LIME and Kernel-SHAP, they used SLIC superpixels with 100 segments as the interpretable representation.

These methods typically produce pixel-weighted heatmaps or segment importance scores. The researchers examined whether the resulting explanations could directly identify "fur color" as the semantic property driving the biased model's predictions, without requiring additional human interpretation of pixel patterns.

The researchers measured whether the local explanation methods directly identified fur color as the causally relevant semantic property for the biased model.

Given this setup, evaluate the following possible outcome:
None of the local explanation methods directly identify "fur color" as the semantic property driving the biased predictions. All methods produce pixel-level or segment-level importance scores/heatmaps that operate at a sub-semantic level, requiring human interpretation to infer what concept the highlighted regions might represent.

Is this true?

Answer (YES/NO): YES